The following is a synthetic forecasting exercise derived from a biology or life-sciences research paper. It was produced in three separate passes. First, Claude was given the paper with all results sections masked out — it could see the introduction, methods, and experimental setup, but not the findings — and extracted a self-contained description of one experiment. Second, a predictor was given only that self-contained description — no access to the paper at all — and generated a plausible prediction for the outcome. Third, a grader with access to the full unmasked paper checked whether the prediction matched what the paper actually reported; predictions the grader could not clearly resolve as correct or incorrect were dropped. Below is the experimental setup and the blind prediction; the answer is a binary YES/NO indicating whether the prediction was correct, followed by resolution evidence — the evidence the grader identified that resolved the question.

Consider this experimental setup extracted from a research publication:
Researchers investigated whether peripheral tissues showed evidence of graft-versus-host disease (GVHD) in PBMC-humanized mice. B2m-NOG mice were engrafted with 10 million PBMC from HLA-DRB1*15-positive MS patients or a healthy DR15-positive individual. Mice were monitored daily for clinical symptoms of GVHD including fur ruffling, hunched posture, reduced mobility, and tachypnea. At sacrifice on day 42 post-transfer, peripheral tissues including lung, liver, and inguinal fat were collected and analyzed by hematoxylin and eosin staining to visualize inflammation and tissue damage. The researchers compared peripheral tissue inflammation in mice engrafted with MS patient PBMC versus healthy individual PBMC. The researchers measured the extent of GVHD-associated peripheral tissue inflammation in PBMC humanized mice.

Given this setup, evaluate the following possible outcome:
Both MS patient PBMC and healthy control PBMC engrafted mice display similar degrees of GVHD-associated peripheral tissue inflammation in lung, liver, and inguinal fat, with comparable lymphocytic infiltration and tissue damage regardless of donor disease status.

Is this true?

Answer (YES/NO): NO